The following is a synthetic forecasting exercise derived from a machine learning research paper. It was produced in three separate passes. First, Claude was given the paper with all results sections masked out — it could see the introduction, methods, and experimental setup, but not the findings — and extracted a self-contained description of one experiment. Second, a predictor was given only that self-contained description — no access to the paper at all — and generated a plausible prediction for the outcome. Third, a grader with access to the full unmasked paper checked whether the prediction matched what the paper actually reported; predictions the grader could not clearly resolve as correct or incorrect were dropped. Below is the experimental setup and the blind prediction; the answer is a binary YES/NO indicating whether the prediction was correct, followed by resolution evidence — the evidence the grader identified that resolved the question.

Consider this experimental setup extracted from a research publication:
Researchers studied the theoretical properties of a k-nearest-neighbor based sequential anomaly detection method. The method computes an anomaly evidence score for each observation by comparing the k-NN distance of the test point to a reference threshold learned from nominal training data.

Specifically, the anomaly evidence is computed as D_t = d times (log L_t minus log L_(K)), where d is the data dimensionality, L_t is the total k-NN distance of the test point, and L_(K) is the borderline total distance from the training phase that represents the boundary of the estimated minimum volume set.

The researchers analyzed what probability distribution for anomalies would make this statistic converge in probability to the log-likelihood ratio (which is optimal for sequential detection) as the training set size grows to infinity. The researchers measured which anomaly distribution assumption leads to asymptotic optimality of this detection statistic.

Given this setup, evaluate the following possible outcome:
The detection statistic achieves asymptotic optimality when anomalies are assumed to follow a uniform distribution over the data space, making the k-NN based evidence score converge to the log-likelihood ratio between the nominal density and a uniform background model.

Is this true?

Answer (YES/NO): YES